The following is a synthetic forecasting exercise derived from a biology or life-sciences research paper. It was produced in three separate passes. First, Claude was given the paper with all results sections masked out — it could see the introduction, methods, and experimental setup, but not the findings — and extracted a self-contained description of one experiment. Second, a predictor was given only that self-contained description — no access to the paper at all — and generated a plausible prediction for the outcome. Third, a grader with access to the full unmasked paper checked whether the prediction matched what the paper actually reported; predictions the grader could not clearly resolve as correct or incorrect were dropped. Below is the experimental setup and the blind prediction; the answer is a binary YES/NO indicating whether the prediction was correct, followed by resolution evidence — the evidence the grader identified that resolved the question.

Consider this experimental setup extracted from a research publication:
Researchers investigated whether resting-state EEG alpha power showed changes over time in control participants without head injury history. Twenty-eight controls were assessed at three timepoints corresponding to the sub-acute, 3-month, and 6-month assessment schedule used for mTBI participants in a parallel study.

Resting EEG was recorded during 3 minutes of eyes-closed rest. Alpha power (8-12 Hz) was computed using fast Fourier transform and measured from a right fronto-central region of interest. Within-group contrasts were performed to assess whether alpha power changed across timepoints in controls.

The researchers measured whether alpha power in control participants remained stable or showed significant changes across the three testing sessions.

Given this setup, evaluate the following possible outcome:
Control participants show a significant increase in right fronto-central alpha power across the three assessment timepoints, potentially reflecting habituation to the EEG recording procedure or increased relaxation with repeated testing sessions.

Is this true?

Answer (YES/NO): NO